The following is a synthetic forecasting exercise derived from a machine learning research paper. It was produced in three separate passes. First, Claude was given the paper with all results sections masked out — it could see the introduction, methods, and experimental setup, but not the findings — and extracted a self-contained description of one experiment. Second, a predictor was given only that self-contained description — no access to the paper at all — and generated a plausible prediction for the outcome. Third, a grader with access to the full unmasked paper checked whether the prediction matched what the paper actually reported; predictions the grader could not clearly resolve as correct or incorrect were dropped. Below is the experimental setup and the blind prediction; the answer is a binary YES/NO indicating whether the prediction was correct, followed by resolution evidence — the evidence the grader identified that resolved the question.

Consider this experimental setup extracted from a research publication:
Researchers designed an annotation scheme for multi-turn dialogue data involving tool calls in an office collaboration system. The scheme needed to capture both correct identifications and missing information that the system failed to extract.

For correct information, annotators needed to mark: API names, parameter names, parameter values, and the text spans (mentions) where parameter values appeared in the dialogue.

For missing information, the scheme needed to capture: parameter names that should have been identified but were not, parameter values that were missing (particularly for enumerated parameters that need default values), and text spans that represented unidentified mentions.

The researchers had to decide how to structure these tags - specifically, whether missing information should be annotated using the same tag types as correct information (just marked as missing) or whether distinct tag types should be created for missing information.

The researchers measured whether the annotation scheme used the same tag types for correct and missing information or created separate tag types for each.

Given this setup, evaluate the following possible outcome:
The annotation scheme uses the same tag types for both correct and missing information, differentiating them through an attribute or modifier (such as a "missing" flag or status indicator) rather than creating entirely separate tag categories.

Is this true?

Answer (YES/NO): NO